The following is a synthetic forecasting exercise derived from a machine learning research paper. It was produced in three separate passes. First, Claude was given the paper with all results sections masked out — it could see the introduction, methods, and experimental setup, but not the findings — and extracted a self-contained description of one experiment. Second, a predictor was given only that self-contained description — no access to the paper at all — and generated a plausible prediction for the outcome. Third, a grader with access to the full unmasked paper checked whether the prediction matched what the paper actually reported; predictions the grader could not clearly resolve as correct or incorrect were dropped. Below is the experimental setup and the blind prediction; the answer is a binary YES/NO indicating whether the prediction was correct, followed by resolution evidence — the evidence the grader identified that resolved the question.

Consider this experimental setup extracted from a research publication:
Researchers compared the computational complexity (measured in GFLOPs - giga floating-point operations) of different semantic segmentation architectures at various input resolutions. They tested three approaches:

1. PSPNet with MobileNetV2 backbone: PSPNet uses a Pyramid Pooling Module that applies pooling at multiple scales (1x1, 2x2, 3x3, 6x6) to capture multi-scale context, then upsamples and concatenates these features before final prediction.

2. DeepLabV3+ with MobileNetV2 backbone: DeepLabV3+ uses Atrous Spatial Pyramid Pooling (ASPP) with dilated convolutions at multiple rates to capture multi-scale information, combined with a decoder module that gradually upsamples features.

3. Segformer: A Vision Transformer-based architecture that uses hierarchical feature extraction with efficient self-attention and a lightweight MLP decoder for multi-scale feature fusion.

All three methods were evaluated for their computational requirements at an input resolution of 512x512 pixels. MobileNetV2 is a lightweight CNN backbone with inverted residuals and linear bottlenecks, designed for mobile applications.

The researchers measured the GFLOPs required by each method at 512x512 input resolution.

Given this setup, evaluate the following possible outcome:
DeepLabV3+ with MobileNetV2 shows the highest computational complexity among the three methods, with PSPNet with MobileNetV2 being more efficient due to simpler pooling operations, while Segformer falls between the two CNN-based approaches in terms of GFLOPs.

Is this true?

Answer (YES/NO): NO